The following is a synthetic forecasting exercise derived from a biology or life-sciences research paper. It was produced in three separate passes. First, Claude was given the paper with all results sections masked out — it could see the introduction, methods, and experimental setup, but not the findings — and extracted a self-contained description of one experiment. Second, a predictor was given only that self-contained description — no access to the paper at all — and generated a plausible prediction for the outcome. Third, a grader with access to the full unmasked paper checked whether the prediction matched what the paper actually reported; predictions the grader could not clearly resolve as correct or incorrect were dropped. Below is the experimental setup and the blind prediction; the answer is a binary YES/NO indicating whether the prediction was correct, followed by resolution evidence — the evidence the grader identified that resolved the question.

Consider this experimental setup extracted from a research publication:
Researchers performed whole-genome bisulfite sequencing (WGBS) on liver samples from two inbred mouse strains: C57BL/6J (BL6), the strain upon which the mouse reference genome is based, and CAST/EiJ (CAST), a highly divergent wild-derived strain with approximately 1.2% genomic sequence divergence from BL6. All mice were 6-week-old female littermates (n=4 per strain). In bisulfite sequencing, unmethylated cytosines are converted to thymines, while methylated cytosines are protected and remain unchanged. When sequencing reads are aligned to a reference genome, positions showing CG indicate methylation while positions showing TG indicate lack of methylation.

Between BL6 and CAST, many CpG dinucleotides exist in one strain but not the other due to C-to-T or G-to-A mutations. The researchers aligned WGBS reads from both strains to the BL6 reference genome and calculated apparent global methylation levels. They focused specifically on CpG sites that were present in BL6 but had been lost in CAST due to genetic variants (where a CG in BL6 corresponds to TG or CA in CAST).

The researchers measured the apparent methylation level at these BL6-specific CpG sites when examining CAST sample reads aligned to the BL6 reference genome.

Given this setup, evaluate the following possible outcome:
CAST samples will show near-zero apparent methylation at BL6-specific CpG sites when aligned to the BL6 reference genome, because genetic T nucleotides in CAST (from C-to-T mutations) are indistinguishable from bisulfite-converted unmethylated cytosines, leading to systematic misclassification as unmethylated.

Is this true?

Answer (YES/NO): YES